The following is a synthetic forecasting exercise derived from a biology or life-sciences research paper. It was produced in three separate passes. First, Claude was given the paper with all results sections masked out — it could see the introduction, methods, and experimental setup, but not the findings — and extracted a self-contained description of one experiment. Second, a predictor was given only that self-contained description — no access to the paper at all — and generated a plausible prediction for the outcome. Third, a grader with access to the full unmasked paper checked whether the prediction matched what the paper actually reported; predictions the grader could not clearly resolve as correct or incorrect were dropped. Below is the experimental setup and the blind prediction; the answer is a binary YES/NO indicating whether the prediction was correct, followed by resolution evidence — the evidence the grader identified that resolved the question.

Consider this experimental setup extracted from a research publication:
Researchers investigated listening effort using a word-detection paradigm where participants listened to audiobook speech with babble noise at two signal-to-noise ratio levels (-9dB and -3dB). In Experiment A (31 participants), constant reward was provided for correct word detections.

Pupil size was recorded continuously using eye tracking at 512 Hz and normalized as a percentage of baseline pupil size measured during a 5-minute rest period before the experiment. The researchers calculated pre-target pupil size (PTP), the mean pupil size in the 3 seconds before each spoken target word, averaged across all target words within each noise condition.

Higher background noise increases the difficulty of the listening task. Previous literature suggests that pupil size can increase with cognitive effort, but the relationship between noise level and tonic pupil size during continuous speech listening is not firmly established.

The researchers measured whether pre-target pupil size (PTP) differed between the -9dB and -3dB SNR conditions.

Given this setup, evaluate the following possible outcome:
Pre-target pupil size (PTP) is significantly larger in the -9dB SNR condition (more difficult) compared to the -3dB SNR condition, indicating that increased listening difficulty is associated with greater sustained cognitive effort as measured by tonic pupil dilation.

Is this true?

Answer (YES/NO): NO